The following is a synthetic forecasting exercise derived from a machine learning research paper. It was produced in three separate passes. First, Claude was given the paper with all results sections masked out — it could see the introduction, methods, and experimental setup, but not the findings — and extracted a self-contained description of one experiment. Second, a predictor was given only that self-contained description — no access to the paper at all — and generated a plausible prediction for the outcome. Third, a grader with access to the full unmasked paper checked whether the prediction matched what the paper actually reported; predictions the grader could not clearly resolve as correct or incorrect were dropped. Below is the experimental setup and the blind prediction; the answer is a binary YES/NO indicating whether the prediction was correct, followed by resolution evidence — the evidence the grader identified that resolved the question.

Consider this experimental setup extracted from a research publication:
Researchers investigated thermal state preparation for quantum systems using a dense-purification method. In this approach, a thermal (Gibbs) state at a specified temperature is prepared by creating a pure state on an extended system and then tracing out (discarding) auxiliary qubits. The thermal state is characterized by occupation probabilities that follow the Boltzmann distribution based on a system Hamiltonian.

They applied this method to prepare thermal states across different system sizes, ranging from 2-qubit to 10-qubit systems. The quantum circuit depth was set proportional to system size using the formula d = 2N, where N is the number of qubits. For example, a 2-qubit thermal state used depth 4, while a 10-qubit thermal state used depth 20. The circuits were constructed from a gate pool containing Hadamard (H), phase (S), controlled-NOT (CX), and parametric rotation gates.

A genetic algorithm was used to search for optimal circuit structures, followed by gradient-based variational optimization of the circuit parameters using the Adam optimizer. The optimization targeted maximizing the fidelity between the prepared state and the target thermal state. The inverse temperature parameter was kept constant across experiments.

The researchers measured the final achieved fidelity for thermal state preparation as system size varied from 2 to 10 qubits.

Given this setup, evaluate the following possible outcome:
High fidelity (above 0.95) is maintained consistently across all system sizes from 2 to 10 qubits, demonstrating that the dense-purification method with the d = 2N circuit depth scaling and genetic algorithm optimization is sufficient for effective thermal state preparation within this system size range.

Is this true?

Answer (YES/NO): YES